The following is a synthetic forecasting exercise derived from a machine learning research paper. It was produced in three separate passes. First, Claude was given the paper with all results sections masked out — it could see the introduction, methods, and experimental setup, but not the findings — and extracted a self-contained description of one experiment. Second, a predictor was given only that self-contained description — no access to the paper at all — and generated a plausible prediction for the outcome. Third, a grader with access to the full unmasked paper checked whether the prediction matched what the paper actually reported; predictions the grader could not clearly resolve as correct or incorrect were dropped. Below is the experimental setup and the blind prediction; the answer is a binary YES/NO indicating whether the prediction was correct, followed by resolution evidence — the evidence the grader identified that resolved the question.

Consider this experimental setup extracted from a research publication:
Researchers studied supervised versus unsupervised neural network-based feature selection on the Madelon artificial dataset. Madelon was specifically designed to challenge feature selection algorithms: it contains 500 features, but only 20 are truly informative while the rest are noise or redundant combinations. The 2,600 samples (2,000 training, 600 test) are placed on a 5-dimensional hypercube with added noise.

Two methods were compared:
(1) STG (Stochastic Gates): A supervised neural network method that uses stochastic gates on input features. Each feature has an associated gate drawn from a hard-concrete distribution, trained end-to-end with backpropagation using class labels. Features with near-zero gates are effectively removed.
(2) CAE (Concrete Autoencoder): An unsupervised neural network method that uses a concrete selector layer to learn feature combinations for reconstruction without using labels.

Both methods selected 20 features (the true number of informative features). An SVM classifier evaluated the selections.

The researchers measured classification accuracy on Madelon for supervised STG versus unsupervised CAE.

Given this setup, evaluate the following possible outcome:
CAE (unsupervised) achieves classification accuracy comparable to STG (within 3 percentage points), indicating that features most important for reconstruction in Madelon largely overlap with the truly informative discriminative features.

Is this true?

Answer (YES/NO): NO